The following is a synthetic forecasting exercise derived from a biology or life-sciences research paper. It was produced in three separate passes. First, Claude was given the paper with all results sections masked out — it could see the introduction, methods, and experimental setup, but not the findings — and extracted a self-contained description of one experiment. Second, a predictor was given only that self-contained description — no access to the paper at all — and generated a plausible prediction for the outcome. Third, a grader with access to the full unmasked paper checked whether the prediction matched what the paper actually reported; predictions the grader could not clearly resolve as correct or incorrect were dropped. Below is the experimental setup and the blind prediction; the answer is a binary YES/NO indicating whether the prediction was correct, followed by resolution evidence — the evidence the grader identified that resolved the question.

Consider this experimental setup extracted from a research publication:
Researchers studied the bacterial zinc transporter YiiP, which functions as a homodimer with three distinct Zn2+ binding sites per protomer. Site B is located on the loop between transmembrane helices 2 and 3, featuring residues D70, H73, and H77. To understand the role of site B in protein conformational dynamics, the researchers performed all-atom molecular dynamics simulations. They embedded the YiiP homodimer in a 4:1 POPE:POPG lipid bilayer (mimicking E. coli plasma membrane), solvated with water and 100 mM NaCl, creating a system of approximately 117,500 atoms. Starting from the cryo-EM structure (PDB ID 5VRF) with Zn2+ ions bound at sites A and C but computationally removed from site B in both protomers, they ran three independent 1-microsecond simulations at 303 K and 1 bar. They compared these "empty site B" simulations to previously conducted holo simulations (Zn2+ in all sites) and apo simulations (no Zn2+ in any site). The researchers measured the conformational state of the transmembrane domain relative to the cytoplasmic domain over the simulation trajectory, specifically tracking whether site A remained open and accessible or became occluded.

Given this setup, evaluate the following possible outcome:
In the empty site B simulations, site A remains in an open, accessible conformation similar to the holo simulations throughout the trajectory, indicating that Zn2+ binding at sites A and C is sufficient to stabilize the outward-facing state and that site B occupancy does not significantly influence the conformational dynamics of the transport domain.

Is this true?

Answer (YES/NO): NO